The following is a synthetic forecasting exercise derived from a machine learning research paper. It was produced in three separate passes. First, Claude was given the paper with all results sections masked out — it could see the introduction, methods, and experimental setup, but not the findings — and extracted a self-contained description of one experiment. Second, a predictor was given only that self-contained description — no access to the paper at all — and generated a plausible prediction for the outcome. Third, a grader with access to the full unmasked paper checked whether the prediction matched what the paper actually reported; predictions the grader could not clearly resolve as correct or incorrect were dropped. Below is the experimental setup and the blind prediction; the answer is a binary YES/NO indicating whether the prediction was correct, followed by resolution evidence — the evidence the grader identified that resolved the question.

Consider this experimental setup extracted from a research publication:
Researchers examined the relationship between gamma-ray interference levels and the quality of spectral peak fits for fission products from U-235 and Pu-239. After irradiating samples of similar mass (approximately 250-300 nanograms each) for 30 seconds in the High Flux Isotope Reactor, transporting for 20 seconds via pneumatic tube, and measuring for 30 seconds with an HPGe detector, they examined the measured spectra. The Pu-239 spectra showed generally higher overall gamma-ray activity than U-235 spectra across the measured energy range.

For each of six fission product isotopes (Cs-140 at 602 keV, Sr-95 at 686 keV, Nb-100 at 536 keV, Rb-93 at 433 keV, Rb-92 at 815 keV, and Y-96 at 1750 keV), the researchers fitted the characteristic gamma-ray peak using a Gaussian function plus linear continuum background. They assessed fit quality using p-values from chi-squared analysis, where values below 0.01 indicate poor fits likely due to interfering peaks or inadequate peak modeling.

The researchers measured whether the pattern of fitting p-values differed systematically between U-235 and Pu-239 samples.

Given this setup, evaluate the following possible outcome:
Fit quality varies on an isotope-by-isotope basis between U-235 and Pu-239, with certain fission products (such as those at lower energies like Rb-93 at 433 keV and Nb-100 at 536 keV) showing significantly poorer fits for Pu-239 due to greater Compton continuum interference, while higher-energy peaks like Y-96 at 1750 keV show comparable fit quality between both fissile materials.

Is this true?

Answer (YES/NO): NO